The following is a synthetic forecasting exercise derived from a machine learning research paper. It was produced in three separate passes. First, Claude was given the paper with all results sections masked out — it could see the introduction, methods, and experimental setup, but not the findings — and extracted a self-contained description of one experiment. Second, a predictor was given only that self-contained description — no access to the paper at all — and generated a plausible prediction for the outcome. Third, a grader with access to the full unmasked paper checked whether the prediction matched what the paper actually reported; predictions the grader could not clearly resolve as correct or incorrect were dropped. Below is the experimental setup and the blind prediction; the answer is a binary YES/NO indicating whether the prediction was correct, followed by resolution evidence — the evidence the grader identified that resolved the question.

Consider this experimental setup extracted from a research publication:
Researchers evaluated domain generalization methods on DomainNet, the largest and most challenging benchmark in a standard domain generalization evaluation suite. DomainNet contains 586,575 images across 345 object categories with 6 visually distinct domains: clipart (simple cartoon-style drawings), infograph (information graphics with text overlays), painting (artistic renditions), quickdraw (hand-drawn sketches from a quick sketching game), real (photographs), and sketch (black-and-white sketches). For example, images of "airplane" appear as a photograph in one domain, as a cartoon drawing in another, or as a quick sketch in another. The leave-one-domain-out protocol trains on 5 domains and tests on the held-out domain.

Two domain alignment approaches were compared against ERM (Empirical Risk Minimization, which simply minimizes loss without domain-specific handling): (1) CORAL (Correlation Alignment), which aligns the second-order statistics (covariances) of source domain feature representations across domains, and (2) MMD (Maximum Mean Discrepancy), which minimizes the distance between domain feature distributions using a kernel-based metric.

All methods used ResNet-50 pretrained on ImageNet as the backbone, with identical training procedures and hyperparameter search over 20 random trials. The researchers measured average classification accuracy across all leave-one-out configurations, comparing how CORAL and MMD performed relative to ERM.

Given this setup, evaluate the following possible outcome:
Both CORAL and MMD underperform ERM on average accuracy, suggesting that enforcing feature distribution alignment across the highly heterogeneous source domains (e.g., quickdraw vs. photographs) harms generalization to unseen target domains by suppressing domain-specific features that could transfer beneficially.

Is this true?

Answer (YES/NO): NO